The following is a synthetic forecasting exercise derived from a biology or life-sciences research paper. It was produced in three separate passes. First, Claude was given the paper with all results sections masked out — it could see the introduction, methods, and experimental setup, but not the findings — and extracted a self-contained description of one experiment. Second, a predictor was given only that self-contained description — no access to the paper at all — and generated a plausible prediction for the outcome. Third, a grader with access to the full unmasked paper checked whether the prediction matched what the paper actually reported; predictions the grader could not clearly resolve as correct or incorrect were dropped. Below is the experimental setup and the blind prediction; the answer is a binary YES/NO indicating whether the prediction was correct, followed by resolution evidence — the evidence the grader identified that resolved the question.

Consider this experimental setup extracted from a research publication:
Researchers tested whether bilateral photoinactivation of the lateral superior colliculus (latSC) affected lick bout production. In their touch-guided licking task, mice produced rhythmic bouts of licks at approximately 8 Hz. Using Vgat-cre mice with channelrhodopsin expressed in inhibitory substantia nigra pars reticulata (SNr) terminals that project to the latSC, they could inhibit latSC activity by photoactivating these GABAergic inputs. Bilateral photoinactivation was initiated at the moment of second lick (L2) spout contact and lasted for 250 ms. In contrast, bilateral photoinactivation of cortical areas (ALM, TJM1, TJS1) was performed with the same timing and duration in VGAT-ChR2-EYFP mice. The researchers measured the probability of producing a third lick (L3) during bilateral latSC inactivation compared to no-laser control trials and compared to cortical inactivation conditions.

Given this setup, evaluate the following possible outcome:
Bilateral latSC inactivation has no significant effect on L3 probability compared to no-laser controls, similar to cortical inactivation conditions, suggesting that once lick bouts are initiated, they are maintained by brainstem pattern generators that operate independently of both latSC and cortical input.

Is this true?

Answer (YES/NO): NO